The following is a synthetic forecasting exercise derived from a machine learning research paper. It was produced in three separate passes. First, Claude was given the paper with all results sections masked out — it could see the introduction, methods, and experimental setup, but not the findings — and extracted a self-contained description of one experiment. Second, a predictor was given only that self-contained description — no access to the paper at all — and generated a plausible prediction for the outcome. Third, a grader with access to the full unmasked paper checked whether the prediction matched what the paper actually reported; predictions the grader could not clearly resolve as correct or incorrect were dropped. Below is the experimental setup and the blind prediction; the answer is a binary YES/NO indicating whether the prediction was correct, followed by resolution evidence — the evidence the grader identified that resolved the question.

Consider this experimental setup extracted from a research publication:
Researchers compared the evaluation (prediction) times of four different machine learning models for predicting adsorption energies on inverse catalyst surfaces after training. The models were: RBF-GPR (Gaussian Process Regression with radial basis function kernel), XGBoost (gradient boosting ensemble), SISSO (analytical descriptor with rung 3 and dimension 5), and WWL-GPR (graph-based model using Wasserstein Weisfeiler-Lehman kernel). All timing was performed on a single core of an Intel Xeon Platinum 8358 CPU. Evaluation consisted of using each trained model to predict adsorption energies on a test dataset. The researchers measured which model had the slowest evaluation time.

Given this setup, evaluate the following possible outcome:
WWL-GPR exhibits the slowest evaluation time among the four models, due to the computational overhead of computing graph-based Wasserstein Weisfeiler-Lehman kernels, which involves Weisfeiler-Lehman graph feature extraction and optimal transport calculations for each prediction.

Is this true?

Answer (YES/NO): YES